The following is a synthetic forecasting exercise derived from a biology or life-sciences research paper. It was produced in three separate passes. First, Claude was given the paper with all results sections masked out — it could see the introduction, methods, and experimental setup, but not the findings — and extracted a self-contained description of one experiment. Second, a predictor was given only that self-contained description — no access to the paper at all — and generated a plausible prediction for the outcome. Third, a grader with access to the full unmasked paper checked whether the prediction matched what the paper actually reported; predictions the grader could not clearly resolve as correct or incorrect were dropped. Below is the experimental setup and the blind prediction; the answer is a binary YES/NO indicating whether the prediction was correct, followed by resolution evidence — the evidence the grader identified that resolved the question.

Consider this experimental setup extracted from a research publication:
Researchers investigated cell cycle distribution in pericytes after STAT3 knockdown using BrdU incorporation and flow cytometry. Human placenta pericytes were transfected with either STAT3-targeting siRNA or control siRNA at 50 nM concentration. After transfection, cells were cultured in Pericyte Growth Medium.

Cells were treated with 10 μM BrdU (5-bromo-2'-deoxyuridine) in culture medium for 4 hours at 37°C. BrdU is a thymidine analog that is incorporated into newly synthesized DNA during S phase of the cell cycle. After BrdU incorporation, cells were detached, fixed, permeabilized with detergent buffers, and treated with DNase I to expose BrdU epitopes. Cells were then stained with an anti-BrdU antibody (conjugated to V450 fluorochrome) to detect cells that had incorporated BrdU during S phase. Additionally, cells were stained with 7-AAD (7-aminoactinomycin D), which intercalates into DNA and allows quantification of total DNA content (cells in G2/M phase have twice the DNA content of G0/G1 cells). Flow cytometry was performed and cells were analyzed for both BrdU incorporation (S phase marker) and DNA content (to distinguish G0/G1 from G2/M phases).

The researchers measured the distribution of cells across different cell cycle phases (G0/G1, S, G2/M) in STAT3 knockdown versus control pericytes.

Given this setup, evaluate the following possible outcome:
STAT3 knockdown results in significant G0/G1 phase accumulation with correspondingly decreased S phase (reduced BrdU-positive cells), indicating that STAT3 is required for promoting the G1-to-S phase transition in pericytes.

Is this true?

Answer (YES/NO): NO